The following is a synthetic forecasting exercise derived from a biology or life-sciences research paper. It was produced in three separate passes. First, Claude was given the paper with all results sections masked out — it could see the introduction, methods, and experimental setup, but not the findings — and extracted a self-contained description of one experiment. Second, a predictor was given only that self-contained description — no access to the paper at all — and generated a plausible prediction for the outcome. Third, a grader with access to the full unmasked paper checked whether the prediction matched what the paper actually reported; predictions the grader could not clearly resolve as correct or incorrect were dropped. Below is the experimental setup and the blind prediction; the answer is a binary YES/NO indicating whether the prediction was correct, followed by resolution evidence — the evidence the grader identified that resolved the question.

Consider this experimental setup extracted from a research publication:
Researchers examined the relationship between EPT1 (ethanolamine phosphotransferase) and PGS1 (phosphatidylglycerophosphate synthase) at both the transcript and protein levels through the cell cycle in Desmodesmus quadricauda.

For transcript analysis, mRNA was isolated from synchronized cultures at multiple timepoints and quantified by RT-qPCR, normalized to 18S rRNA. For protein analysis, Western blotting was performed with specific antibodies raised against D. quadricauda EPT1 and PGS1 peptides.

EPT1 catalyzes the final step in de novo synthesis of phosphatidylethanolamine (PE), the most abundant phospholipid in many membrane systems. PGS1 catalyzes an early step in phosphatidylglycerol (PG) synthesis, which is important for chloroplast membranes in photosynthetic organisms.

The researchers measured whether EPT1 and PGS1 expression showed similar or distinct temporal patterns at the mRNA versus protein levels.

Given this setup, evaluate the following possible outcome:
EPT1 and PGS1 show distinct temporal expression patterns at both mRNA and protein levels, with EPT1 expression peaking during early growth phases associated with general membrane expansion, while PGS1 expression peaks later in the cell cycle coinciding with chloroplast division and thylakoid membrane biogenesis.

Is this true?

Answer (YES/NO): NO